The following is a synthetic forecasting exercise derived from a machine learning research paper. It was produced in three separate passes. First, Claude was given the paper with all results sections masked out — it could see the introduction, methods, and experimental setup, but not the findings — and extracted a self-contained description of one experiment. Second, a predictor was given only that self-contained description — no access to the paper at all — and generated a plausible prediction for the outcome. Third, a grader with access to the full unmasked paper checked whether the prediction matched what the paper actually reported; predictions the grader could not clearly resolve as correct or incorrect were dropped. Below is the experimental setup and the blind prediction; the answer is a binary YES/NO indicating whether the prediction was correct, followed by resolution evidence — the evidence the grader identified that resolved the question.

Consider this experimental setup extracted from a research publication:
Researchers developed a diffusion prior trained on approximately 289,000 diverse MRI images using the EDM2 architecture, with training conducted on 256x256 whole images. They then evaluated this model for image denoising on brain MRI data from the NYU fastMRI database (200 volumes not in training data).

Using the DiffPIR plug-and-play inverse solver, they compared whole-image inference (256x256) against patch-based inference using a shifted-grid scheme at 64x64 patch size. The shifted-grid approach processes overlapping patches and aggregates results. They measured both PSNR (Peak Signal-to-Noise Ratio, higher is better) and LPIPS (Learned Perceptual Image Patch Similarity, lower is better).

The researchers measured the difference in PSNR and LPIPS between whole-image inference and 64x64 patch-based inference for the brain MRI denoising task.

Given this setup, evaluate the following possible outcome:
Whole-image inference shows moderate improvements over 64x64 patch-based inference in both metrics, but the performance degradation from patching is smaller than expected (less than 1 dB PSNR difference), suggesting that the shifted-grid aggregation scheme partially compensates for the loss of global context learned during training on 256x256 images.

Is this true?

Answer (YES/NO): NO